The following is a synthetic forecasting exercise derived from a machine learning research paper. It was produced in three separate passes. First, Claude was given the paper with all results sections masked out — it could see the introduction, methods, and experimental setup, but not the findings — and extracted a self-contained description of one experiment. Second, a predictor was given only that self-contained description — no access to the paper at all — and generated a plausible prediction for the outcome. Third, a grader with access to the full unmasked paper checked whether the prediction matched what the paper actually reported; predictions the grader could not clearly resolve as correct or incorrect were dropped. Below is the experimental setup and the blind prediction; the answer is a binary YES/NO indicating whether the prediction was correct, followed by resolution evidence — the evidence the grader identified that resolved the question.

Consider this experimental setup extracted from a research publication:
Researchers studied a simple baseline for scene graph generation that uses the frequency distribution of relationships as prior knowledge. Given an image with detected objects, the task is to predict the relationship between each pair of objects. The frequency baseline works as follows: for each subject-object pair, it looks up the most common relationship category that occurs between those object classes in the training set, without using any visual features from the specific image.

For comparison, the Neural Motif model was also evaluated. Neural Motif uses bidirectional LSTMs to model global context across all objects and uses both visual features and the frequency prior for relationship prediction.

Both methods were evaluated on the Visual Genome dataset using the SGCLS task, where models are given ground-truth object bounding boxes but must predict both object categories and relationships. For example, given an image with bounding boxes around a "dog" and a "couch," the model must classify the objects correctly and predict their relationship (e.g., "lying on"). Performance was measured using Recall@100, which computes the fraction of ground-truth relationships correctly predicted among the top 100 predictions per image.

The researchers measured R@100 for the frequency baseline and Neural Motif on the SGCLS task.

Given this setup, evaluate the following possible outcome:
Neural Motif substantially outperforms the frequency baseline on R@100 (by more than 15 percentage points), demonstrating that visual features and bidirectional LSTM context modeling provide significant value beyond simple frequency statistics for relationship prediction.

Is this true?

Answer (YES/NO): NO